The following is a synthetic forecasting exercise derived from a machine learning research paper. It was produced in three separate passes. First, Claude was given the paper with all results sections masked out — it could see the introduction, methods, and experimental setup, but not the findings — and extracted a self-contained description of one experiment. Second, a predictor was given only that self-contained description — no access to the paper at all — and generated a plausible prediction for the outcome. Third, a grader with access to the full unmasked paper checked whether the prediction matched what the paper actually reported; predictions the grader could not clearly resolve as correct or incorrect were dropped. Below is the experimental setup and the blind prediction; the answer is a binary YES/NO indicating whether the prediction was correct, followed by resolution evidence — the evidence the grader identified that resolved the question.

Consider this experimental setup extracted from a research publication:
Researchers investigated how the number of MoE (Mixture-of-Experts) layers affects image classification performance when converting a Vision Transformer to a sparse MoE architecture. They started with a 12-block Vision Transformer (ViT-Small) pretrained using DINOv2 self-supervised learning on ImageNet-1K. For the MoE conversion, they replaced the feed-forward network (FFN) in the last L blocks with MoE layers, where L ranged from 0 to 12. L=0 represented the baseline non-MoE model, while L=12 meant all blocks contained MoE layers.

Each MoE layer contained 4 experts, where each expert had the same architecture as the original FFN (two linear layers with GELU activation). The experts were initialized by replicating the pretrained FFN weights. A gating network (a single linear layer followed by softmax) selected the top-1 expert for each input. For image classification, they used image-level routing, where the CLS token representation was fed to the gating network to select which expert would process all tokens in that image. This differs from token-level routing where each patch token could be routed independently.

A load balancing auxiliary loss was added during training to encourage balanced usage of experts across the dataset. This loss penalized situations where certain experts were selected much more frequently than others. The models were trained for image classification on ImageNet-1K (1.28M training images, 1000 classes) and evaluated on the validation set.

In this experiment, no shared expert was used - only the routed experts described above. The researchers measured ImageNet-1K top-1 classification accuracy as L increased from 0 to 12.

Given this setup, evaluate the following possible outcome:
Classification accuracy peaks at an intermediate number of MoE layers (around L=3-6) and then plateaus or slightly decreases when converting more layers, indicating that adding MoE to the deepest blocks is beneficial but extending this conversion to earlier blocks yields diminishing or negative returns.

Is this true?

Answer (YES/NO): YES